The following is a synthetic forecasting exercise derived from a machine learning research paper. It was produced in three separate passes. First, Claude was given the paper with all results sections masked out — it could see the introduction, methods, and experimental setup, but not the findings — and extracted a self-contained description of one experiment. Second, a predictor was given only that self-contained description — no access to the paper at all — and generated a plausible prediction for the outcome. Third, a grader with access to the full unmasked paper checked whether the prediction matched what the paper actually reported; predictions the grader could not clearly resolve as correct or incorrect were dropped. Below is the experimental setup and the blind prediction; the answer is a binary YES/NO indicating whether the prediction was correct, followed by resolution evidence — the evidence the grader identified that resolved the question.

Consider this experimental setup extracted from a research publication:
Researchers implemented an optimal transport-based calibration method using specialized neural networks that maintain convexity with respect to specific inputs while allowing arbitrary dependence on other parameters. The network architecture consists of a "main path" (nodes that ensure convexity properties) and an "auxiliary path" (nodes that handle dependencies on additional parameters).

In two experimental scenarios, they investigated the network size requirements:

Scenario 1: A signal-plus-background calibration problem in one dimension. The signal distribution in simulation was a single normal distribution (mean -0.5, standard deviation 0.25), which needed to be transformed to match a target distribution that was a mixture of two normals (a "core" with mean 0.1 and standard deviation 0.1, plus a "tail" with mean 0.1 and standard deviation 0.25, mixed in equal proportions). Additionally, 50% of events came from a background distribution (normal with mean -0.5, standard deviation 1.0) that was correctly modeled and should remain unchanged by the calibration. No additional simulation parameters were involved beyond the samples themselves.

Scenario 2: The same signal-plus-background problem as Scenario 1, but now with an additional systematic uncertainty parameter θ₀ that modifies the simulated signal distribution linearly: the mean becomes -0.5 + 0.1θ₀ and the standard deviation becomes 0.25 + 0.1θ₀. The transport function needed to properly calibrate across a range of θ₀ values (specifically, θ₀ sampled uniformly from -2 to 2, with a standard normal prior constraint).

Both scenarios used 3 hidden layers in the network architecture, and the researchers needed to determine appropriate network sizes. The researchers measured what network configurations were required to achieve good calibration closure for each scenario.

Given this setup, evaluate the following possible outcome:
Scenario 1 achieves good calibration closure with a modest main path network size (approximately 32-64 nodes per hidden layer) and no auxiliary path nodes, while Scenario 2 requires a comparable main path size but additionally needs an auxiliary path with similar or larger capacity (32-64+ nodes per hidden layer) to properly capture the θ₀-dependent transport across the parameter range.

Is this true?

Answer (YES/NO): NO